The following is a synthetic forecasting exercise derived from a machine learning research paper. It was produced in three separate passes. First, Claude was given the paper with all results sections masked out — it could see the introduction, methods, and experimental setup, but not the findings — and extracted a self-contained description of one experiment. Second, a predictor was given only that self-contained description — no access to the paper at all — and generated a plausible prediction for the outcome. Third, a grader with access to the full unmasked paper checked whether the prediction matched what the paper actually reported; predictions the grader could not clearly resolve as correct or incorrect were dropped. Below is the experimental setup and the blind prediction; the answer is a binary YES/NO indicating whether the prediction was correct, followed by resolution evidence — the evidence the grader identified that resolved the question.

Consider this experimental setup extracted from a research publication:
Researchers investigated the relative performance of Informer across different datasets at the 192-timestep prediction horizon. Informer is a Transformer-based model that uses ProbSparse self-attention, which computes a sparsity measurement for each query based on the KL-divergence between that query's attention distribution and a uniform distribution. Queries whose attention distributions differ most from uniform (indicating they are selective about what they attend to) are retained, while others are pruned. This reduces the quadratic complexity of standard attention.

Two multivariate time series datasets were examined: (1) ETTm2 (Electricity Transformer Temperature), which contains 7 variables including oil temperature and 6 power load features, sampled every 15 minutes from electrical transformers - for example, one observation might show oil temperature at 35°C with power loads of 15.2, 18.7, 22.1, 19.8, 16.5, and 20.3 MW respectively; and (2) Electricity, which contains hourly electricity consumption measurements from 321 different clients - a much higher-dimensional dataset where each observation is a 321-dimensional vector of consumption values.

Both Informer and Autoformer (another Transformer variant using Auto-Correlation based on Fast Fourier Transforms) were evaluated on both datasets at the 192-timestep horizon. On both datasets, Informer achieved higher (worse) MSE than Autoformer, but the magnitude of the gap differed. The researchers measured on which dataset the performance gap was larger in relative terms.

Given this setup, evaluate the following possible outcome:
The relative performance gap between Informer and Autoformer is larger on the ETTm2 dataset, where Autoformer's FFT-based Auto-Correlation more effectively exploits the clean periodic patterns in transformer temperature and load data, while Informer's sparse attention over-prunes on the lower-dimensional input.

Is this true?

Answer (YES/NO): YES